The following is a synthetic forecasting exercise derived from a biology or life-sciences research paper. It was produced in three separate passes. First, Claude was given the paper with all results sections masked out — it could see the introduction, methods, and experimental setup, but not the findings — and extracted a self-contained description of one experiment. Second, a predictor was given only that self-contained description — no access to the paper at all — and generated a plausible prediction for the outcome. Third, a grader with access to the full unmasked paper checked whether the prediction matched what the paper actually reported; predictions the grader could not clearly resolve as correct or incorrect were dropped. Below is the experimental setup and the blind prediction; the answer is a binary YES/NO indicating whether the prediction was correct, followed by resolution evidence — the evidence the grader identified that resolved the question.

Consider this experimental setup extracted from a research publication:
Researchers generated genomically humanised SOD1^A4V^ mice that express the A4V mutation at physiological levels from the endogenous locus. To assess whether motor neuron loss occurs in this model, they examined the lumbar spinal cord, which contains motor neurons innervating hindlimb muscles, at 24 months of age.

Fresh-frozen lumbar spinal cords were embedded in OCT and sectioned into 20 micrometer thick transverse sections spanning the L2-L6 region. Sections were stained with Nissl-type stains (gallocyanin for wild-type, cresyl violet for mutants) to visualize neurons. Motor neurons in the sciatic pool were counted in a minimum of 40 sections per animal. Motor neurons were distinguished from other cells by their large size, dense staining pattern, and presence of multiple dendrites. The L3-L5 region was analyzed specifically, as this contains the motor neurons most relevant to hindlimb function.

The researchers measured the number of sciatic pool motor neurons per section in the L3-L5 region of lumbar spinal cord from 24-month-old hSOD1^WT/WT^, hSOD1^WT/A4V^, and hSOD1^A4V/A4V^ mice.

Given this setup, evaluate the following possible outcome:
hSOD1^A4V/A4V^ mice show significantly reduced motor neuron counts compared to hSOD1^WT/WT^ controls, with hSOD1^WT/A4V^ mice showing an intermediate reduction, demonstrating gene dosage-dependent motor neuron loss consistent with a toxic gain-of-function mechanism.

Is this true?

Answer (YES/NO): NO